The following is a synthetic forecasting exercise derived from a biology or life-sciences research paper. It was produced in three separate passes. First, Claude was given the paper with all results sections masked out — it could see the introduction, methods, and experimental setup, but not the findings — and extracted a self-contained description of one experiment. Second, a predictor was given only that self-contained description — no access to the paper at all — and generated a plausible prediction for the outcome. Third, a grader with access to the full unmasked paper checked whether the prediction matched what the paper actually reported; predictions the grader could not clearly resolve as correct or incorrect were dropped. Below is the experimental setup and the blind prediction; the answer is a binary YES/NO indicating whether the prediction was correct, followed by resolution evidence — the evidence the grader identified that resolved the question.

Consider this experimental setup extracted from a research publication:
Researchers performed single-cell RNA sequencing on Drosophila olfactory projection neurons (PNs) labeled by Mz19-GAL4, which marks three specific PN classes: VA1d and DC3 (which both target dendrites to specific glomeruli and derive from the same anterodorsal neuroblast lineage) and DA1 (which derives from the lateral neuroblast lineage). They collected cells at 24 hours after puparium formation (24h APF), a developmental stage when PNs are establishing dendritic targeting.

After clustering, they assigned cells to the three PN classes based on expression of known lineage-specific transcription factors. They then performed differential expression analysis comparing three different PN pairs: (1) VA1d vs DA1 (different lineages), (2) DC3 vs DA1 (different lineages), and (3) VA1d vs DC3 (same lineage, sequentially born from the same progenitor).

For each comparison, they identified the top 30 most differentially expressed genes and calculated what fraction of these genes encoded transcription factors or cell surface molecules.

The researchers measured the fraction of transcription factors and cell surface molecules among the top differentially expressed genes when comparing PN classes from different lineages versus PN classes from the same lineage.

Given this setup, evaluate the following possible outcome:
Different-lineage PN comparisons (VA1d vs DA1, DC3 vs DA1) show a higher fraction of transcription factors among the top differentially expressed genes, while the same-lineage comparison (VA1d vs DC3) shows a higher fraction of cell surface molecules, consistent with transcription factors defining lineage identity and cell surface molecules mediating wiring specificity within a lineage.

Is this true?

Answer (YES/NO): NO